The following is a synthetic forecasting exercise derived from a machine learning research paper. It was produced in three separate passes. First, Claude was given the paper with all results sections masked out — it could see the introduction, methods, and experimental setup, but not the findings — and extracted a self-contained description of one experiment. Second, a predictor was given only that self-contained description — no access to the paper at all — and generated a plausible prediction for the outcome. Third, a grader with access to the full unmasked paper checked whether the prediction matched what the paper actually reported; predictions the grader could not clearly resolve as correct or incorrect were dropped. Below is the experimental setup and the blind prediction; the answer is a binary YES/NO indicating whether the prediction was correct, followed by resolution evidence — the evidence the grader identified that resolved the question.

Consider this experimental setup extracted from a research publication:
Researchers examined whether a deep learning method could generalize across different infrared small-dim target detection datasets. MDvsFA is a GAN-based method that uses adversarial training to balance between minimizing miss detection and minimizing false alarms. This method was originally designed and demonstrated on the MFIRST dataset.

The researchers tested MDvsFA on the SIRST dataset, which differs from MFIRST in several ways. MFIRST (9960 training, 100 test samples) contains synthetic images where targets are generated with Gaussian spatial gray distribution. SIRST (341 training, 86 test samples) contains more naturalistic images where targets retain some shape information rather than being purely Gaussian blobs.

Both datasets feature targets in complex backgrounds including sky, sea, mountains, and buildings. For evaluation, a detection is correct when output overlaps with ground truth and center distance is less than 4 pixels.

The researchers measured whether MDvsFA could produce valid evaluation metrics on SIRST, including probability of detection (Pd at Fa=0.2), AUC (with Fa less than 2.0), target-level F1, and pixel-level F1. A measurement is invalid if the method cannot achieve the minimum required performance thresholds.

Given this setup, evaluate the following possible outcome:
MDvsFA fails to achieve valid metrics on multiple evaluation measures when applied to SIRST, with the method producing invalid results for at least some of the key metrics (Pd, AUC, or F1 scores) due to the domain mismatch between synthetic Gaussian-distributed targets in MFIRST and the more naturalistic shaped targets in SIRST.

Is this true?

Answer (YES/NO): YES